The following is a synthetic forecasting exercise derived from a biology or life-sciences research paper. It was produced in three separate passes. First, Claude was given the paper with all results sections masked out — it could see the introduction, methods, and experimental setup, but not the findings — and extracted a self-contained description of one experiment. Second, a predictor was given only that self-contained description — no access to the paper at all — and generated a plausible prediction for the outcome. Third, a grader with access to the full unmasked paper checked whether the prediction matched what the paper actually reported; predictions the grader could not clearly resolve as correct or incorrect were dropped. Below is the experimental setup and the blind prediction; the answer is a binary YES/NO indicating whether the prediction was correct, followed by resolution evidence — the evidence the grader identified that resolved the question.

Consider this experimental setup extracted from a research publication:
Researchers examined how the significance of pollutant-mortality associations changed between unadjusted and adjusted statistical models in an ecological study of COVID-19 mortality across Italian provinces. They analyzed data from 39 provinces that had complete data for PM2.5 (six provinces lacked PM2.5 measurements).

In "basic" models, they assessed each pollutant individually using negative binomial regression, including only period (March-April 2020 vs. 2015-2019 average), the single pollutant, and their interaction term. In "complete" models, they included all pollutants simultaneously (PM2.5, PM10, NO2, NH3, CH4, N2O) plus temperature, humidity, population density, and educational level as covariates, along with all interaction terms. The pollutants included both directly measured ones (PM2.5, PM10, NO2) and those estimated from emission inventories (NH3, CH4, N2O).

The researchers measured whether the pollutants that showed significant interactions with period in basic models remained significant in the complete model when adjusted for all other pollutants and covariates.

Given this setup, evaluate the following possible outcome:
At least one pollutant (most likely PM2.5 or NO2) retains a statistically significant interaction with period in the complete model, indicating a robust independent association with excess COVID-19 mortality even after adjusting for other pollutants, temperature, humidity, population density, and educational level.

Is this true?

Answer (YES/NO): NO